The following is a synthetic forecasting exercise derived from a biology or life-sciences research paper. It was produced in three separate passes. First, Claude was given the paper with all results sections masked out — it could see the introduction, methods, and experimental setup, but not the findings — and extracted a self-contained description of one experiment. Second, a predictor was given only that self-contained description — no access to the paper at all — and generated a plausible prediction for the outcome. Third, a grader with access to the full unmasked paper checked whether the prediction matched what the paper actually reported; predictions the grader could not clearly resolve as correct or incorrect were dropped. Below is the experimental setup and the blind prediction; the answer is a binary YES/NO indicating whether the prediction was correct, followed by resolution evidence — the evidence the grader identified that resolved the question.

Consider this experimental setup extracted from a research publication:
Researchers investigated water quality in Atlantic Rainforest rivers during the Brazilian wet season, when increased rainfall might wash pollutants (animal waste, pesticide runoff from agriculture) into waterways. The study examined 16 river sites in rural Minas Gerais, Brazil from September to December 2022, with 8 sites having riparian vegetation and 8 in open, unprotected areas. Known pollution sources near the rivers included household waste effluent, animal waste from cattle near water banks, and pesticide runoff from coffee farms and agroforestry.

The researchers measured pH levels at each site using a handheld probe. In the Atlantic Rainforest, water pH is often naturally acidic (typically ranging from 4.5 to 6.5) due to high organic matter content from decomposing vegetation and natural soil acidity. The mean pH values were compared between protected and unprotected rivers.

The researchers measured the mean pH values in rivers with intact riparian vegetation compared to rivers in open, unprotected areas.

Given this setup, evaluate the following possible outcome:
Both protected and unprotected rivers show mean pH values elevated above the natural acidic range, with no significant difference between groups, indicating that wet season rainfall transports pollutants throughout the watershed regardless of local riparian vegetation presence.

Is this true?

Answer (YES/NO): NO